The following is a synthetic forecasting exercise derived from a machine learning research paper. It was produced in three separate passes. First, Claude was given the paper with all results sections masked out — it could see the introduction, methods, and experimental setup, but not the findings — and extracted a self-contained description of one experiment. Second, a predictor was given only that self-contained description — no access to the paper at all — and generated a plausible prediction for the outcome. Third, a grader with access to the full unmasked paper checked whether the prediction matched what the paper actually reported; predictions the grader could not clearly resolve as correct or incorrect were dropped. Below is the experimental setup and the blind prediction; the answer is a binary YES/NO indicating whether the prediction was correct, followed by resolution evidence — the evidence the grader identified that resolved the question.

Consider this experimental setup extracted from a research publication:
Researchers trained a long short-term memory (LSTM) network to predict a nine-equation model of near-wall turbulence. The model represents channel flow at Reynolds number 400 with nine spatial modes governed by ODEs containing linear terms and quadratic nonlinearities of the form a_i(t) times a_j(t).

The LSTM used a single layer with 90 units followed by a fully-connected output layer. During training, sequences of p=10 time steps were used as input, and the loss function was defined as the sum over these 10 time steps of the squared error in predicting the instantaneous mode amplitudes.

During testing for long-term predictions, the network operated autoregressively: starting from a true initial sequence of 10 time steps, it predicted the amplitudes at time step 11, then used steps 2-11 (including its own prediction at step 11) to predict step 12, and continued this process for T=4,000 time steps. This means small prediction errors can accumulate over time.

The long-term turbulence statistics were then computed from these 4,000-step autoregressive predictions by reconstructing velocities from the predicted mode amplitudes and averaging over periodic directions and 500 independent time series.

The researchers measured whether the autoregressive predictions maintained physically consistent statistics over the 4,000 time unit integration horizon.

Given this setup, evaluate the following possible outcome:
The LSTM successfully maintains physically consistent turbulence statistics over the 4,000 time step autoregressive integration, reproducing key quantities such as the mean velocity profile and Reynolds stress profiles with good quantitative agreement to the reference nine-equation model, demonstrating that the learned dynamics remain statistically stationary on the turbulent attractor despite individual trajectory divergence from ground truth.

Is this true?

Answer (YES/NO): YES